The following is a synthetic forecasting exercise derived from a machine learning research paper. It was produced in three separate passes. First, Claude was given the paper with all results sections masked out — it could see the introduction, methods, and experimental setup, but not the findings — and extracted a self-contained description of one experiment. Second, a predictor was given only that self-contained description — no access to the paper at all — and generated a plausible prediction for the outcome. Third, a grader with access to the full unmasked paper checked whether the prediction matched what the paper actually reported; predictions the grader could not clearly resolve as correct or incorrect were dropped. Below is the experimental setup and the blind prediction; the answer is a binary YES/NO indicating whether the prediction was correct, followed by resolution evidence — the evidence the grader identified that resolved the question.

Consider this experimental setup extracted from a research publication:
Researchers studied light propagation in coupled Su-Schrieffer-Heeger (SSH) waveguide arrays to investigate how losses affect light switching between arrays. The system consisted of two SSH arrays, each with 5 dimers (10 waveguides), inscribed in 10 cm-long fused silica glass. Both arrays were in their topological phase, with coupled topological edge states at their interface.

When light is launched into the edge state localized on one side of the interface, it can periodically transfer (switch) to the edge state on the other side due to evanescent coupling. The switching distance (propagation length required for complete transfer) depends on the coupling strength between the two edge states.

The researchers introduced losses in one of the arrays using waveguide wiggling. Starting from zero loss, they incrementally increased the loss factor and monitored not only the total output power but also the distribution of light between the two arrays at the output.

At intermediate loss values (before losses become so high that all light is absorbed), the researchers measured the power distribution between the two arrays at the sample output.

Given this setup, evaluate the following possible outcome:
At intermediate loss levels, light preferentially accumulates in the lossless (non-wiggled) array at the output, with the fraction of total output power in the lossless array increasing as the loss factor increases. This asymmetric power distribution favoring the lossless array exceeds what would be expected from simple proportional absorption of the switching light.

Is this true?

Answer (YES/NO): YES